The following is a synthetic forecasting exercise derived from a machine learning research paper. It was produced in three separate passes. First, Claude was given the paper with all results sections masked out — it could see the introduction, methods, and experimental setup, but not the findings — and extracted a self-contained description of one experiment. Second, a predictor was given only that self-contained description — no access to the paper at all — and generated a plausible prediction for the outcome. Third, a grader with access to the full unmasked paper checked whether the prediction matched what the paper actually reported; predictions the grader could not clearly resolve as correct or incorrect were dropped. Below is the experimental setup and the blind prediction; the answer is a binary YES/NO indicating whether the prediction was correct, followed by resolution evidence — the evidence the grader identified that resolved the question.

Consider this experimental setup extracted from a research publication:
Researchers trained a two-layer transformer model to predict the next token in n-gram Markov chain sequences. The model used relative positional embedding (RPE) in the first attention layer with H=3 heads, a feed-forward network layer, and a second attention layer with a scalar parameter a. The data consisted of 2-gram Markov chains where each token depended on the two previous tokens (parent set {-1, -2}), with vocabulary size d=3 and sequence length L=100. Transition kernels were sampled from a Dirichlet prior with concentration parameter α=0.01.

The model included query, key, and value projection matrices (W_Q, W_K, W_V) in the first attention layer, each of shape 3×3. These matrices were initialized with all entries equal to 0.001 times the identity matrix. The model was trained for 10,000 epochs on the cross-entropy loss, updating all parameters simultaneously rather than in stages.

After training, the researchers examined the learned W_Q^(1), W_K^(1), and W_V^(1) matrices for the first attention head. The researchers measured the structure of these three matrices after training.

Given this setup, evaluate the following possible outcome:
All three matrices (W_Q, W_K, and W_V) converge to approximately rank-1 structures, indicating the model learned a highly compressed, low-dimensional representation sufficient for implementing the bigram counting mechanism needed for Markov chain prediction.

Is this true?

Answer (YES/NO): NO